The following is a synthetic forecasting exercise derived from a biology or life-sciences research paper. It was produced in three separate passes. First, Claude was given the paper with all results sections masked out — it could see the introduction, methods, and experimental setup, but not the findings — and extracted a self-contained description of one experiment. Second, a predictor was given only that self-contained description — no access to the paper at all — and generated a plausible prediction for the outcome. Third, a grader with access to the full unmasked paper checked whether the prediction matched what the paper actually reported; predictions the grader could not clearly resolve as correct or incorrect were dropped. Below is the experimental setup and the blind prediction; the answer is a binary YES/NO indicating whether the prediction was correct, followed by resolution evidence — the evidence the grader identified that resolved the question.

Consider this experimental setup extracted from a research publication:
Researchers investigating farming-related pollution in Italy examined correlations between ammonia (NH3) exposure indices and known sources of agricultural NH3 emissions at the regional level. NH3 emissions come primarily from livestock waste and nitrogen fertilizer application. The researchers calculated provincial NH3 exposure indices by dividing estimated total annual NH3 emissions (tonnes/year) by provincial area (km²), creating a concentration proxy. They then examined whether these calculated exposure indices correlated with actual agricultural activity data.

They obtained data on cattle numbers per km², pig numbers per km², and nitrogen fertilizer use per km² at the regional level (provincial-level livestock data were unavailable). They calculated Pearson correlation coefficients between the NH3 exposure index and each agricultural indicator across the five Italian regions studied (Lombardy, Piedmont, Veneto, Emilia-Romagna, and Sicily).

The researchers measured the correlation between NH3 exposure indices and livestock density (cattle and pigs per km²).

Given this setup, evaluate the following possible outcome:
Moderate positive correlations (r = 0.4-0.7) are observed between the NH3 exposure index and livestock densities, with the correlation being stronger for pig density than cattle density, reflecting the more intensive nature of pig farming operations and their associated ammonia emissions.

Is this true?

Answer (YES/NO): NO